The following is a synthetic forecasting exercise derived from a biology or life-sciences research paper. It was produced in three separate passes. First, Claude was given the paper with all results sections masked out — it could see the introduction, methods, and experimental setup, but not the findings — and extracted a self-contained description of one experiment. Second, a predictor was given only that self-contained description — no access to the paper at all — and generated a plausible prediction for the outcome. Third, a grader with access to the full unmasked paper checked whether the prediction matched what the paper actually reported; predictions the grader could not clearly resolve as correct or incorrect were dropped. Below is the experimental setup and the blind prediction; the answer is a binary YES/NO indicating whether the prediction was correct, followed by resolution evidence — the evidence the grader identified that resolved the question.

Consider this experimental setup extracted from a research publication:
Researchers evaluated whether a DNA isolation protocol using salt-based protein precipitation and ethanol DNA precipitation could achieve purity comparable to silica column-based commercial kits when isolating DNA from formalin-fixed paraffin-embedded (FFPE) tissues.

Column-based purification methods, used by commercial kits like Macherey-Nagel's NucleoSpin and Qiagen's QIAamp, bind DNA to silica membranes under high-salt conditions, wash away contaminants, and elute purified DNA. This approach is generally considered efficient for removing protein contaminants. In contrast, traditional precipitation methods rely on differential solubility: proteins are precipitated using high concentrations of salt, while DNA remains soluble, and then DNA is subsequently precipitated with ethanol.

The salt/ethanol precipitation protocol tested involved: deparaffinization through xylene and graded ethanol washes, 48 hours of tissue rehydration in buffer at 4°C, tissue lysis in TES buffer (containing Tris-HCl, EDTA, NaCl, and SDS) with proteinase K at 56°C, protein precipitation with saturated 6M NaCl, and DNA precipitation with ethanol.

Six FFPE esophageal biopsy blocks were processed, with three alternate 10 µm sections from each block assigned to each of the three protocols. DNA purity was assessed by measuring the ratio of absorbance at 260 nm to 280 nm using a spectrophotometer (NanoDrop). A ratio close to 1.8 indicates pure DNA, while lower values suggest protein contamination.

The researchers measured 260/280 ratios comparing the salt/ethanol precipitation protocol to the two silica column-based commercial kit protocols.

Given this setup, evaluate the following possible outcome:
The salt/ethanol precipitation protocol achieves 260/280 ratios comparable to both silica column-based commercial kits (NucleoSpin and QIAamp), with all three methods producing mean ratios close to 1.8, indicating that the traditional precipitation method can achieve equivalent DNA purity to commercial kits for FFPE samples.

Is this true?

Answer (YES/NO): NO